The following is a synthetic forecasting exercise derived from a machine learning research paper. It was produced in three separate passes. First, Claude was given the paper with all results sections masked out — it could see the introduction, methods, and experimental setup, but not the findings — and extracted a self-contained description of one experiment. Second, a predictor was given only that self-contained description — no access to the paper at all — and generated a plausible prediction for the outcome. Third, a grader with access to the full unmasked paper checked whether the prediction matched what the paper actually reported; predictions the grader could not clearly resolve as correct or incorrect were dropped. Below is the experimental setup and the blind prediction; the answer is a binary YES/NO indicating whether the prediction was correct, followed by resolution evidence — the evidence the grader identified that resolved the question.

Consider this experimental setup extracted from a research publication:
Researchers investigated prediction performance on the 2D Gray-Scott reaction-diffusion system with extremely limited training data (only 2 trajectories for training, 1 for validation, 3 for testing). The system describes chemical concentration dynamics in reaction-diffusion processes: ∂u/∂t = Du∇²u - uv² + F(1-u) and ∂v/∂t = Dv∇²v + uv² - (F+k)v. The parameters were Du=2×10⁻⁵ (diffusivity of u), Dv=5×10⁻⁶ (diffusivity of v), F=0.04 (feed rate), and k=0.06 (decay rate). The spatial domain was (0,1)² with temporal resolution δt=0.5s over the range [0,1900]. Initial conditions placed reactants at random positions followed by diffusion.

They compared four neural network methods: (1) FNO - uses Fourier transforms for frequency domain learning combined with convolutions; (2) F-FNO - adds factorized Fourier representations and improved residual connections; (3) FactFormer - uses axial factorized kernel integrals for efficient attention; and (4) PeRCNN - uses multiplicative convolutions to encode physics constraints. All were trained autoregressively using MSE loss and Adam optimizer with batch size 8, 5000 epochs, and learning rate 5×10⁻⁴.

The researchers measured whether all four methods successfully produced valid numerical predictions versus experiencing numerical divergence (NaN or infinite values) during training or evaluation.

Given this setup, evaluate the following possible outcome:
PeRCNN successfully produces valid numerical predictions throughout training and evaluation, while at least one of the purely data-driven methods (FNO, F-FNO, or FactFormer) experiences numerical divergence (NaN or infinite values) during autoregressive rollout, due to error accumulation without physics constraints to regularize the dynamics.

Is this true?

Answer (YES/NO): YES